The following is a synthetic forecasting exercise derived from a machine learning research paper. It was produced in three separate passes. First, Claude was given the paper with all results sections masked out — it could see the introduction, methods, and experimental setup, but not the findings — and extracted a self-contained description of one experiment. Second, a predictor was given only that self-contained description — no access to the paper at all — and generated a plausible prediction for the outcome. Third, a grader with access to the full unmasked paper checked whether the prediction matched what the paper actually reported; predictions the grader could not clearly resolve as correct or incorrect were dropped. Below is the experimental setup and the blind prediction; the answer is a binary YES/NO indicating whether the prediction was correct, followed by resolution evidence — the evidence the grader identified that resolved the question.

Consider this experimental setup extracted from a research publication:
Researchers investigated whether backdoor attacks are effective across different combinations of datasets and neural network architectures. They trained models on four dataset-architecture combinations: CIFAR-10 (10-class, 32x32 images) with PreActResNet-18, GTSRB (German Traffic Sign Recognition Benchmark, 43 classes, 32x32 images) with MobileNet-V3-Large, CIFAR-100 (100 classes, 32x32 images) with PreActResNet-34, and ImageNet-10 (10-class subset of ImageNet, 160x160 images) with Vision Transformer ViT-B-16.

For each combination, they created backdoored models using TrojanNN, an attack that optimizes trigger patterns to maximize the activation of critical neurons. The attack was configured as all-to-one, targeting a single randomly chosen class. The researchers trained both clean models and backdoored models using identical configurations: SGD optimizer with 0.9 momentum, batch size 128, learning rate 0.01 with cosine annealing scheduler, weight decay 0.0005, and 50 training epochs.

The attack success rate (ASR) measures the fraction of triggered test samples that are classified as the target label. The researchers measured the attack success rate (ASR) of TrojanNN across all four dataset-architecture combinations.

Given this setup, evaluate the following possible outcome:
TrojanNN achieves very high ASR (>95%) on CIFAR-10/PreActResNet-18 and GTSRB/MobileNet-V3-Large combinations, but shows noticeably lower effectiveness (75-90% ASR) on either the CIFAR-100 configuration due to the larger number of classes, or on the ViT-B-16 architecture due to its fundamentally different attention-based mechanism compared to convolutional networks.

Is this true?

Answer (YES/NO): NO